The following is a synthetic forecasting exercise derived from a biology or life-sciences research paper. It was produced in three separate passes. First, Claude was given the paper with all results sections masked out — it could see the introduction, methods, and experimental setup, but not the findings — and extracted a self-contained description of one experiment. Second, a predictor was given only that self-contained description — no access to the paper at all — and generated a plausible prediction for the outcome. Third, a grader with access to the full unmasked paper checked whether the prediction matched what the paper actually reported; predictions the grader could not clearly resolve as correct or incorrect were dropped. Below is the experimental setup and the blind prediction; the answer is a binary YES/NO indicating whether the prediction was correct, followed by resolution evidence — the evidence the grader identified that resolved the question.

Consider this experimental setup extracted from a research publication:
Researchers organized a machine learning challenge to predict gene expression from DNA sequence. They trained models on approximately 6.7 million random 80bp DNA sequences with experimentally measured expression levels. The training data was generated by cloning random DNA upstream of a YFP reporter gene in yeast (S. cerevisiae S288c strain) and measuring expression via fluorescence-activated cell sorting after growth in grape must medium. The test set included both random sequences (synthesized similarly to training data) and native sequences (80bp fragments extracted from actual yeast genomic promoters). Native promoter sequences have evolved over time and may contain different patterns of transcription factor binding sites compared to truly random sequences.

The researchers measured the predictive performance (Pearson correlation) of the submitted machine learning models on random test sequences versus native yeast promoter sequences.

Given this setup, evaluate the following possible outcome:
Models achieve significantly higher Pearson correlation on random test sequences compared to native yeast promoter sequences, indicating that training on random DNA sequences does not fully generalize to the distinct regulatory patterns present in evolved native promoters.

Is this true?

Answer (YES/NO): YES